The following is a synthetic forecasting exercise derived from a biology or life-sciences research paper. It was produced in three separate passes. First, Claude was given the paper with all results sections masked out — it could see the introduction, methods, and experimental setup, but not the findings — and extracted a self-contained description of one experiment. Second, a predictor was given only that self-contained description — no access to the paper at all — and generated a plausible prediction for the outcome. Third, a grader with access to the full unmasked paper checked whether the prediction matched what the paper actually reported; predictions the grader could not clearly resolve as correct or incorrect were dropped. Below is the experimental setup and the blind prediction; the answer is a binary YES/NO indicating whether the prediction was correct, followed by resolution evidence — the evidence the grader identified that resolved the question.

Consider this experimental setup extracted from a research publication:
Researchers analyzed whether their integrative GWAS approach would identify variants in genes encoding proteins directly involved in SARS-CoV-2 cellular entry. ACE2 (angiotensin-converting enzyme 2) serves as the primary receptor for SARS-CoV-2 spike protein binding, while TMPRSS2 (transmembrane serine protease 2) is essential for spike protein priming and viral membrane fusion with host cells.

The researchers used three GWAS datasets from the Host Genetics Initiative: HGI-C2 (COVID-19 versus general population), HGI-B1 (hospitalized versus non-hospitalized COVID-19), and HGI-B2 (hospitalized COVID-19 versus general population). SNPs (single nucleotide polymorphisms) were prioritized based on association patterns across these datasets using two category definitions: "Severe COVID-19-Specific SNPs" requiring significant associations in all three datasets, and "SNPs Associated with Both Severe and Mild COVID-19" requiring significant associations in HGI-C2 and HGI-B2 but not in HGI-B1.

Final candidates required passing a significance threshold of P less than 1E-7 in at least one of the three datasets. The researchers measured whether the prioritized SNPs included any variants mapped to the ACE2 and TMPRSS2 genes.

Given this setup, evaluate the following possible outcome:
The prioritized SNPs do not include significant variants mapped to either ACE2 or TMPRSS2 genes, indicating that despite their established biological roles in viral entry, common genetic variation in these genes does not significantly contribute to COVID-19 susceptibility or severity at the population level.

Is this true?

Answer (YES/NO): NO